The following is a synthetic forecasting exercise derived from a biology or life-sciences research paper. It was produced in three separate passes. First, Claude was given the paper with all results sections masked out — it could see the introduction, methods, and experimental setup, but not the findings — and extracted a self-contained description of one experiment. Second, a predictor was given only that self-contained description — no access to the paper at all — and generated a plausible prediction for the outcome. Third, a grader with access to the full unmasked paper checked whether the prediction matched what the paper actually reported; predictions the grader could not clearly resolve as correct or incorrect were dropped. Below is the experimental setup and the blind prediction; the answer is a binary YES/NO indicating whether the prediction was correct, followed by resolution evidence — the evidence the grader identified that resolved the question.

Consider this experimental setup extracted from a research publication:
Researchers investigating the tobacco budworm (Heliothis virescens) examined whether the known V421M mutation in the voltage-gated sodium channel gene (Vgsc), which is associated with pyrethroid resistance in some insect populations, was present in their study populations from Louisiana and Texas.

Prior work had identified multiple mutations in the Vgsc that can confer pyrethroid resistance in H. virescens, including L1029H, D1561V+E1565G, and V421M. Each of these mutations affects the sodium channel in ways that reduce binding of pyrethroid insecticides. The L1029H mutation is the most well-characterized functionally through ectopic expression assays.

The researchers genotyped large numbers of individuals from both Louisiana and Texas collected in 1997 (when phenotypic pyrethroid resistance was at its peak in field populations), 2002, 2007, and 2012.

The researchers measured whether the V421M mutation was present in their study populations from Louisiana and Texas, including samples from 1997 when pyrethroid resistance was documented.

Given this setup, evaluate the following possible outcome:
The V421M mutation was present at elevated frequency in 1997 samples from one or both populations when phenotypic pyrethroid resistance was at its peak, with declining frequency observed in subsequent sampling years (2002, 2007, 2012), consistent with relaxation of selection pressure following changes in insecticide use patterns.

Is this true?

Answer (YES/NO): NO